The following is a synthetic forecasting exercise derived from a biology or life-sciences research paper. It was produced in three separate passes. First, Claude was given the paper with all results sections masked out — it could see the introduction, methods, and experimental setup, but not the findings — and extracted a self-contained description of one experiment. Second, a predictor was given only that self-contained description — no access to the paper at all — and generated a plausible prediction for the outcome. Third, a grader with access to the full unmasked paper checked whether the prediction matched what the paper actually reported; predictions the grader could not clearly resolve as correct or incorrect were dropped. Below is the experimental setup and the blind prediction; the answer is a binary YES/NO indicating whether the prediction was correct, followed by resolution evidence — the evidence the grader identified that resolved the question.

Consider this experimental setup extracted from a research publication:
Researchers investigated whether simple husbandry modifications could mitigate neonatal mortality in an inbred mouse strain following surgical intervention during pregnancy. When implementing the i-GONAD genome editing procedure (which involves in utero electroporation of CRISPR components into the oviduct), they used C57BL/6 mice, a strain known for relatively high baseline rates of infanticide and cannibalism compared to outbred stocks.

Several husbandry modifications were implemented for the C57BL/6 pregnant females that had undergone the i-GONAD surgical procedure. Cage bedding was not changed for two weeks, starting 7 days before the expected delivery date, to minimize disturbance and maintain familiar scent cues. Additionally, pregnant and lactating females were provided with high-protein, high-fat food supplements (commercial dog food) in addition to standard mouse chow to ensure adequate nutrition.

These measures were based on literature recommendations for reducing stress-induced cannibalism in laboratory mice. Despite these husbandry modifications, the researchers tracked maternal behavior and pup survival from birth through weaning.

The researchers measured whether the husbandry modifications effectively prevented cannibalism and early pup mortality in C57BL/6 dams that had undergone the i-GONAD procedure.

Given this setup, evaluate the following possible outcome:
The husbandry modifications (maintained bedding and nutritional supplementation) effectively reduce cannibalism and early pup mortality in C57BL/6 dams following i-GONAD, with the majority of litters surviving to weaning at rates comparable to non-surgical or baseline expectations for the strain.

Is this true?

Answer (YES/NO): NO